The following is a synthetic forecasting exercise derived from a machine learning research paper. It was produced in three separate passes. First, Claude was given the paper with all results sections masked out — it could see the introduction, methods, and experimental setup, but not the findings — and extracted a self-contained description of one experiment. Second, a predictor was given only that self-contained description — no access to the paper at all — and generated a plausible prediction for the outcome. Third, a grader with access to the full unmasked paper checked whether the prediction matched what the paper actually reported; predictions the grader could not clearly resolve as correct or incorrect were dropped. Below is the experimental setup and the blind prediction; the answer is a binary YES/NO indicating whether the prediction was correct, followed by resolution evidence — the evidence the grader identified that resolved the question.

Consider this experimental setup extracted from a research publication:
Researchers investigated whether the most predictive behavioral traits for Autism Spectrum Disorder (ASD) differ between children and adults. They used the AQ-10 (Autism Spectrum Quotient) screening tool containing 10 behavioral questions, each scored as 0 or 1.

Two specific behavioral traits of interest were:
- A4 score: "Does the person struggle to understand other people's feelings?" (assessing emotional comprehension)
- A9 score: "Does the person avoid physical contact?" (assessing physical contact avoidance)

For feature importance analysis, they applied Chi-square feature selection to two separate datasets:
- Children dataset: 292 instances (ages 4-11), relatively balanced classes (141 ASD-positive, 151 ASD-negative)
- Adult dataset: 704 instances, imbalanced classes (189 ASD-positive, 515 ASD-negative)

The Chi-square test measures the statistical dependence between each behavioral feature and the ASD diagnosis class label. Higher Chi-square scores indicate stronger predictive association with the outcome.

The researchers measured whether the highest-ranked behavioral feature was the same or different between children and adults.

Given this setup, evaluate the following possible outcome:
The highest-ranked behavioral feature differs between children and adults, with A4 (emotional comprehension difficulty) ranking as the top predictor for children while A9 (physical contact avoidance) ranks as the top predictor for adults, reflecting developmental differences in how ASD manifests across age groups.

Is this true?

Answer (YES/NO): YES